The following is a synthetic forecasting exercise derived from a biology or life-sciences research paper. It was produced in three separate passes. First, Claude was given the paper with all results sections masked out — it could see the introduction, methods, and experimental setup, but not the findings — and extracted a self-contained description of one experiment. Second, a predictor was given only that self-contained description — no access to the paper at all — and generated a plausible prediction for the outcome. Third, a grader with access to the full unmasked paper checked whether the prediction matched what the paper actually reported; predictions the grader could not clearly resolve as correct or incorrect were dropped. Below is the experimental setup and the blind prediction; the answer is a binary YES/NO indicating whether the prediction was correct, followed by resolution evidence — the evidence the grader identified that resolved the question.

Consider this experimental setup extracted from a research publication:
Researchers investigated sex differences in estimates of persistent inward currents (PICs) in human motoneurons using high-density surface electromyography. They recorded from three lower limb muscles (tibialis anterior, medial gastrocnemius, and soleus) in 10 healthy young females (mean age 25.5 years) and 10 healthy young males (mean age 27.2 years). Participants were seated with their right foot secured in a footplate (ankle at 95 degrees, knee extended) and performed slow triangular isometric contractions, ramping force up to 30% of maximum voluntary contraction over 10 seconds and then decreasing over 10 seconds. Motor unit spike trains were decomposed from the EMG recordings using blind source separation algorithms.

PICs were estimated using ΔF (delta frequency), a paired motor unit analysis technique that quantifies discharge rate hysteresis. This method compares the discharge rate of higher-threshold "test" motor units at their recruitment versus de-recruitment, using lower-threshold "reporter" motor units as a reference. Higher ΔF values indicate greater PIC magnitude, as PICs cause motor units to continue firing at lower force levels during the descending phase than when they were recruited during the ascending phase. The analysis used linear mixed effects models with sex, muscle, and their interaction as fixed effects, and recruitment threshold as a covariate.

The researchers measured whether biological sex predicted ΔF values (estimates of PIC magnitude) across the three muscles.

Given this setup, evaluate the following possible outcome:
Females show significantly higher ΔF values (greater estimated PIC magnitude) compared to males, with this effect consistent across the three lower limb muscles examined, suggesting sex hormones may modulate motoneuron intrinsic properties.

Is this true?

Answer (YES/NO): YES